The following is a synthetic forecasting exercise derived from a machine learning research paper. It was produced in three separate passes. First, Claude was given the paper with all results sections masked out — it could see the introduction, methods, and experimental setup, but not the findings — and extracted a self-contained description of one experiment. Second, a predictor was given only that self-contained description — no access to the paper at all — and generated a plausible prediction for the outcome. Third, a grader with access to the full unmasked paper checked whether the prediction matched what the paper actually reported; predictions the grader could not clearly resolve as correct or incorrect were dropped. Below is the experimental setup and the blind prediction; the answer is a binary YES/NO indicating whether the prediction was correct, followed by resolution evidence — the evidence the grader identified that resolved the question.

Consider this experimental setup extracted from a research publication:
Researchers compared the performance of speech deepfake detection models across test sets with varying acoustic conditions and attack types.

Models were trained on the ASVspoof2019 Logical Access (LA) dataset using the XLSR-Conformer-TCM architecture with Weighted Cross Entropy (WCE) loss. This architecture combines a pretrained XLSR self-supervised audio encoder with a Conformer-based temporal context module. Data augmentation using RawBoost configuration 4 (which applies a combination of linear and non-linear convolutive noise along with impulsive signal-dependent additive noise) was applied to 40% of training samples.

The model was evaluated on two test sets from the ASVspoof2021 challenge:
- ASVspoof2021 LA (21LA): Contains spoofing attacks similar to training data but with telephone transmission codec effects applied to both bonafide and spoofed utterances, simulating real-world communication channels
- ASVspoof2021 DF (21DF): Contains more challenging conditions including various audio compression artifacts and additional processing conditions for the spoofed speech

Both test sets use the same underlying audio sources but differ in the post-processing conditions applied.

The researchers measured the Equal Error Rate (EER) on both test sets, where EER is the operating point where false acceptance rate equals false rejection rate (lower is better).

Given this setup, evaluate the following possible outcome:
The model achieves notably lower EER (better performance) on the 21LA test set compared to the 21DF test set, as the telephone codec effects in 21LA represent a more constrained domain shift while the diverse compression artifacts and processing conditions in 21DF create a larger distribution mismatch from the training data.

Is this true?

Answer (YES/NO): YES